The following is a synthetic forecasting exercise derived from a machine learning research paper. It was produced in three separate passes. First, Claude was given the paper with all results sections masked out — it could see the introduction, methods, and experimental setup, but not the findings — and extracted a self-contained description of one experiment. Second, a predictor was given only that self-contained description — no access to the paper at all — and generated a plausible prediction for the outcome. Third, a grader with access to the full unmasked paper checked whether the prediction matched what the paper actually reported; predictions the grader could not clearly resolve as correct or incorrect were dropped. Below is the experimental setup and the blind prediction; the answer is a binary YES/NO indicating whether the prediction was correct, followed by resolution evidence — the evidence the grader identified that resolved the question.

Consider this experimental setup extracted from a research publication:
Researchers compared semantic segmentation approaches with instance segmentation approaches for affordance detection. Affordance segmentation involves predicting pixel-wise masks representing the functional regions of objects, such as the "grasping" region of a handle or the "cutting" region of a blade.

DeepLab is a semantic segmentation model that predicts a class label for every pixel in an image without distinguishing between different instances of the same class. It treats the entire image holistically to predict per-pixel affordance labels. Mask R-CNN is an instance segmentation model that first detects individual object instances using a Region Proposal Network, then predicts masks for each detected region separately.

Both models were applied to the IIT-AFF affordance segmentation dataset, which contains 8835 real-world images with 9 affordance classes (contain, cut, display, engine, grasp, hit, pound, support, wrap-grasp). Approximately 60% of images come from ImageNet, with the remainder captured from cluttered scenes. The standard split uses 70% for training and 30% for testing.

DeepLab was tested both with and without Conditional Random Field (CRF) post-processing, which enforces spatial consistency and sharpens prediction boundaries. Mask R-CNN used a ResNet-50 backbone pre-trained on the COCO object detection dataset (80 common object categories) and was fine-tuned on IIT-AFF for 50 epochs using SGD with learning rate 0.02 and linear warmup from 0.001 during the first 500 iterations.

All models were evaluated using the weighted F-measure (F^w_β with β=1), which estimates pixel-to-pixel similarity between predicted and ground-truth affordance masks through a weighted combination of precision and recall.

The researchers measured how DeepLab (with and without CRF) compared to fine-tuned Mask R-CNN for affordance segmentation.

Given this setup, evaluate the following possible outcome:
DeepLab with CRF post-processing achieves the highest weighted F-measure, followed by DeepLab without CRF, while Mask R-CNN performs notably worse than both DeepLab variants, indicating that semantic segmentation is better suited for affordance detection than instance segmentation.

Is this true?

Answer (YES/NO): NO